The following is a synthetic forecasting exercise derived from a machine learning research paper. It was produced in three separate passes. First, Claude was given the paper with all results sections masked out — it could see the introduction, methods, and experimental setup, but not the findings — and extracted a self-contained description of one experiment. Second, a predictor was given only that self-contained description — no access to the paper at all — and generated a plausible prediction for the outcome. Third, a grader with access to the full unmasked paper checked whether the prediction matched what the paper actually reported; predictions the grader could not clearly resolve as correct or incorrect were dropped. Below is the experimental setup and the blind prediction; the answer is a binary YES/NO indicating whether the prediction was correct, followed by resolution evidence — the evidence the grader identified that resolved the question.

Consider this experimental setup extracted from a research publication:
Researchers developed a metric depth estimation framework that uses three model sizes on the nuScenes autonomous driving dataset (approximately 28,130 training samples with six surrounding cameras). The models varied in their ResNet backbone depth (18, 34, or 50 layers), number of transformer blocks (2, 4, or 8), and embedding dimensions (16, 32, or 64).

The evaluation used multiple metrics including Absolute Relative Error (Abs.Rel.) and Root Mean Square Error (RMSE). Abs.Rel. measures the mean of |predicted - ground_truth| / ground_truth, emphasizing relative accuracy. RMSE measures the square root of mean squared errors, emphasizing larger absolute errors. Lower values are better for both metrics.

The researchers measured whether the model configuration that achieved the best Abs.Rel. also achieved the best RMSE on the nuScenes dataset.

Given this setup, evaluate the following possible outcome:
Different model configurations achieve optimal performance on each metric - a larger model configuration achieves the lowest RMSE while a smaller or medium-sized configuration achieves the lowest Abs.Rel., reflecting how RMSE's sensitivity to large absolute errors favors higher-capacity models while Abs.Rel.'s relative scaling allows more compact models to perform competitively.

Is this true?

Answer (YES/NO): NO